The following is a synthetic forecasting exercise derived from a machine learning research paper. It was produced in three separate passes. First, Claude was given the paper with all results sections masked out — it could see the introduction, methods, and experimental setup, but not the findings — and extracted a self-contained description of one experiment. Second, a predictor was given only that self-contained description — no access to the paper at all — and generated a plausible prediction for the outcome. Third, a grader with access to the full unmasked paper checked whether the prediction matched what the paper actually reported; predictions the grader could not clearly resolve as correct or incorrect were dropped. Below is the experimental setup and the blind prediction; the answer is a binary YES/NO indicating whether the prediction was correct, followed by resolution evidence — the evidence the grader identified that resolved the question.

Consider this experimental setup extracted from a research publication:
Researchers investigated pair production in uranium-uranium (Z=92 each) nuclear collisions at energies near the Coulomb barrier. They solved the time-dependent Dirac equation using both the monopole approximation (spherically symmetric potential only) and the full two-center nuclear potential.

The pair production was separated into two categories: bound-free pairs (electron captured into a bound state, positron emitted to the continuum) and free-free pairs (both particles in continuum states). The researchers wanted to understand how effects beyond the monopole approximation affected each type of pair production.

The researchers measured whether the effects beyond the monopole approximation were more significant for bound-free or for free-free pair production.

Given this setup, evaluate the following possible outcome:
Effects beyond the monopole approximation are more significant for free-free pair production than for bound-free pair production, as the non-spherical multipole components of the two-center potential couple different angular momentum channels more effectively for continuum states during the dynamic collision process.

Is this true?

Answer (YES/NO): YES